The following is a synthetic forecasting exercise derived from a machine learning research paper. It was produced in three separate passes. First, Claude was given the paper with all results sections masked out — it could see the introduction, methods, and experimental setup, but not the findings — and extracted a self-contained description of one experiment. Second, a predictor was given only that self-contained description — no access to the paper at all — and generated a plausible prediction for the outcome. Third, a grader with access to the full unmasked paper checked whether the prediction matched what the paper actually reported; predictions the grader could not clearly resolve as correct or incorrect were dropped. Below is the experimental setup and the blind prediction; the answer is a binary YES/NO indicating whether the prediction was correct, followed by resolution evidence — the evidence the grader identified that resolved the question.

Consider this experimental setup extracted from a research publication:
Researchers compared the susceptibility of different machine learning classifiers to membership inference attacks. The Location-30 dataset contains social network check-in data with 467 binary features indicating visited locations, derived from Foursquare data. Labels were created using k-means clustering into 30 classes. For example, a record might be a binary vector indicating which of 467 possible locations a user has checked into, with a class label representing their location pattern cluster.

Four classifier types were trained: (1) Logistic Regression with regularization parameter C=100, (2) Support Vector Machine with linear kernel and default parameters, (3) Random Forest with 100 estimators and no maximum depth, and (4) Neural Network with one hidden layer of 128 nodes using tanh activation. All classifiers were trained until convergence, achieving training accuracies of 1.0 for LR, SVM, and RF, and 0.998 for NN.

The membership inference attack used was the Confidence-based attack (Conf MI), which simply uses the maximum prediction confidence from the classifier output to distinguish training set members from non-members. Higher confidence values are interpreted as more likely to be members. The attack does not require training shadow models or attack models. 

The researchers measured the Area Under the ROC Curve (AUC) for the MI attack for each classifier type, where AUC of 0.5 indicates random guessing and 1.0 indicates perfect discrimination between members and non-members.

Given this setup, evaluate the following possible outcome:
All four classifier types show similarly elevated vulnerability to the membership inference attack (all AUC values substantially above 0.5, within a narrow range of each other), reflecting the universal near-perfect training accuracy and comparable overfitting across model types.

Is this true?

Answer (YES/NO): NO